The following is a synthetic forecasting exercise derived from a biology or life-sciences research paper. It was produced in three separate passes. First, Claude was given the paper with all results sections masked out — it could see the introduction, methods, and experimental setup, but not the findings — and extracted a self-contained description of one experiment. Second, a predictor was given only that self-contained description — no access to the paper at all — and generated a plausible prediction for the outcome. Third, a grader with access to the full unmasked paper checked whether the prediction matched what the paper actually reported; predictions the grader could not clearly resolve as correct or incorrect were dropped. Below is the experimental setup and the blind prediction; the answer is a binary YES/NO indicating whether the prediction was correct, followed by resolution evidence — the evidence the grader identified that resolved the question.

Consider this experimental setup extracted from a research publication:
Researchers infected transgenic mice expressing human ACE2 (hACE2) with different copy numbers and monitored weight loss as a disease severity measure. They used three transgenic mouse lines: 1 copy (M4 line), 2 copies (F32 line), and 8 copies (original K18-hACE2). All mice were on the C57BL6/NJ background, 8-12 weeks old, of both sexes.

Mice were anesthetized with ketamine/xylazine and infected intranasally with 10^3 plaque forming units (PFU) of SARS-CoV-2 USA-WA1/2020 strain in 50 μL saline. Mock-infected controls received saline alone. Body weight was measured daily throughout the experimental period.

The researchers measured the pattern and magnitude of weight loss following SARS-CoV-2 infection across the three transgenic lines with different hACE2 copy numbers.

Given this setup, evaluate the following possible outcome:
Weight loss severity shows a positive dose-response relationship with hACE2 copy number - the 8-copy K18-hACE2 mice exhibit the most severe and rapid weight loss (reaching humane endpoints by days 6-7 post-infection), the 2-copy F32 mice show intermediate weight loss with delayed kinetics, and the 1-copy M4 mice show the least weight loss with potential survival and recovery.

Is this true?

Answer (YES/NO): YES